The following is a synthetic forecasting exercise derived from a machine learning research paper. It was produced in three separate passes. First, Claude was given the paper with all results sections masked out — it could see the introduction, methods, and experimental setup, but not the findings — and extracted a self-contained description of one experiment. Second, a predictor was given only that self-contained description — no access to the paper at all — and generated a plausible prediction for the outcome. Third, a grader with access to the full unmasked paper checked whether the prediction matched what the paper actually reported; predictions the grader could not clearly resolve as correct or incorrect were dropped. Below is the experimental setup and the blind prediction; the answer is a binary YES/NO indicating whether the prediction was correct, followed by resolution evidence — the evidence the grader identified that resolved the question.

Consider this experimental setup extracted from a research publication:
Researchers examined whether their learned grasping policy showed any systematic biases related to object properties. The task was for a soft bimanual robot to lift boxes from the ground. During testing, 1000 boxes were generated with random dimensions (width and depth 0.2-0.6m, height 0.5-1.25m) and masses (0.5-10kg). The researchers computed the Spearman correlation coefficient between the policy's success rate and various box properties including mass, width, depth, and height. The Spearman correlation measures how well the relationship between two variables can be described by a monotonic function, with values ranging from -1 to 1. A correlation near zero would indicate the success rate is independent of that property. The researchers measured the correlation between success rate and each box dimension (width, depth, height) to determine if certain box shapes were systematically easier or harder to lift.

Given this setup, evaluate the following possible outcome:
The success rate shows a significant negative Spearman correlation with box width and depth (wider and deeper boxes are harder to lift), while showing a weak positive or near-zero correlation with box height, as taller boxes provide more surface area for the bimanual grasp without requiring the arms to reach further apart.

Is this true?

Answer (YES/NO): NO